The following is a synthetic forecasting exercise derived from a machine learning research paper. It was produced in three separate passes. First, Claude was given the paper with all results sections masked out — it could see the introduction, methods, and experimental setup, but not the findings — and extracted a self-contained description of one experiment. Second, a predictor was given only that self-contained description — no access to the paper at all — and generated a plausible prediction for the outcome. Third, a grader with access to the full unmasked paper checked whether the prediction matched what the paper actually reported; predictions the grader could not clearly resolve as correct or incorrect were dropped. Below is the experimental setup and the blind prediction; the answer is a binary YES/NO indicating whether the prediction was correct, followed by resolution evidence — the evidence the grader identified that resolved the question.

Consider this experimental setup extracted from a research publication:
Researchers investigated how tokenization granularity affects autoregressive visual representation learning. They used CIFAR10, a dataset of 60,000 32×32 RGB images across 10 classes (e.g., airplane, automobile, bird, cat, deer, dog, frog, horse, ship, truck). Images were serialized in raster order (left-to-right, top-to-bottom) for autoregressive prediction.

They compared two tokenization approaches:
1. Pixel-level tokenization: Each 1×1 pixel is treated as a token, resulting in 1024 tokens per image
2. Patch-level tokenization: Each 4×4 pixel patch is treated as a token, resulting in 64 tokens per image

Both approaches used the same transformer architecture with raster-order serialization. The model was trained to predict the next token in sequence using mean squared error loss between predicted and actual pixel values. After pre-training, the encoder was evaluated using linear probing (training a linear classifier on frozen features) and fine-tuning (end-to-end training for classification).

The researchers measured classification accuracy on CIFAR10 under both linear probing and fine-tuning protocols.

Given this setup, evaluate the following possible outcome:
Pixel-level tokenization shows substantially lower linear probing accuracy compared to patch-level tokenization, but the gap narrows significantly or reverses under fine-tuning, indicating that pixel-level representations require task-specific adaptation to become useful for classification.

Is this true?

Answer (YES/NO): NO